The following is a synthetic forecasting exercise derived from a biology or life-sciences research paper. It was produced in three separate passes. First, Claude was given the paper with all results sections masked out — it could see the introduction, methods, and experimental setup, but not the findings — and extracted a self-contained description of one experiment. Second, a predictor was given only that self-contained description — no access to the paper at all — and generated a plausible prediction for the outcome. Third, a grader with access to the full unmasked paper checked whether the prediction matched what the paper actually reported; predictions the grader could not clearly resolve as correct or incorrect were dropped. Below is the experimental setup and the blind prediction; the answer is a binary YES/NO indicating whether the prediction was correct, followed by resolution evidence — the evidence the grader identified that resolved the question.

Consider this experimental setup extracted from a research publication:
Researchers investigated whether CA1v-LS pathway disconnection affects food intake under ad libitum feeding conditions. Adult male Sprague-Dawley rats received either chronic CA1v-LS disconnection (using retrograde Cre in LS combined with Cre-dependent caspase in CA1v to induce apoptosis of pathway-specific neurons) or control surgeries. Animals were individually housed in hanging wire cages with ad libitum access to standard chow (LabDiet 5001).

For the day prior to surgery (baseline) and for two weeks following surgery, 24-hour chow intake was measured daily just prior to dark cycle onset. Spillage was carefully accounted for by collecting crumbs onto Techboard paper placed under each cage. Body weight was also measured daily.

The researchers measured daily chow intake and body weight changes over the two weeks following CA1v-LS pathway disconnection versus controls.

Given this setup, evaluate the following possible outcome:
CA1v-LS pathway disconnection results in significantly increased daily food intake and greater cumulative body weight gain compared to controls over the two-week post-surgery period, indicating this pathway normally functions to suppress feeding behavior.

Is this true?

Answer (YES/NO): NO